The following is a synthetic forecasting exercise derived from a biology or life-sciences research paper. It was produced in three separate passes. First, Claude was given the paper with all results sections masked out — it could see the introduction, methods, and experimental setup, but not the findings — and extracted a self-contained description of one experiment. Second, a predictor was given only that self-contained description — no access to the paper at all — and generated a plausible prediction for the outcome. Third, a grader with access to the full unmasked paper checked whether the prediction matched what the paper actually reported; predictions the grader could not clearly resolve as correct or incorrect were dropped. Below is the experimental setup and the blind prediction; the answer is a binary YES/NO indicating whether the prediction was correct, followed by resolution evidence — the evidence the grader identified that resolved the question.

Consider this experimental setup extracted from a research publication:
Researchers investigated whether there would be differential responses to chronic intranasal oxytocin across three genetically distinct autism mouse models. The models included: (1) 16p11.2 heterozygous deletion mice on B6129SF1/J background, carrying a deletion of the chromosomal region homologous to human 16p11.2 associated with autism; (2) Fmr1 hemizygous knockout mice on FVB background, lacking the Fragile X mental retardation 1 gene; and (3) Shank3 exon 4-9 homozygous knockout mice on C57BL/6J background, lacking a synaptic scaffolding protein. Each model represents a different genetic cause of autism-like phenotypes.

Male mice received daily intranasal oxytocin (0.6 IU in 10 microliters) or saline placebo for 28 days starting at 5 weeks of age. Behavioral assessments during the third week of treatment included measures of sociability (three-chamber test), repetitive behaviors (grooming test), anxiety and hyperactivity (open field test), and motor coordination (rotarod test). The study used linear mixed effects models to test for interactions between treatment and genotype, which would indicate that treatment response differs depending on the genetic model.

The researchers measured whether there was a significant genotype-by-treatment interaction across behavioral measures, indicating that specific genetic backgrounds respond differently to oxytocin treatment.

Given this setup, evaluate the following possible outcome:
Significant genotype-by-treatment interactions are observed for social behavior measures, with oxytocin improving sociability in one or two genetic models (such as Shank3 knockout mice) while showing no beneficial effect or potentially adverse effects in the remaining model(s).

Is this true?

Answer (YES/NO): NO